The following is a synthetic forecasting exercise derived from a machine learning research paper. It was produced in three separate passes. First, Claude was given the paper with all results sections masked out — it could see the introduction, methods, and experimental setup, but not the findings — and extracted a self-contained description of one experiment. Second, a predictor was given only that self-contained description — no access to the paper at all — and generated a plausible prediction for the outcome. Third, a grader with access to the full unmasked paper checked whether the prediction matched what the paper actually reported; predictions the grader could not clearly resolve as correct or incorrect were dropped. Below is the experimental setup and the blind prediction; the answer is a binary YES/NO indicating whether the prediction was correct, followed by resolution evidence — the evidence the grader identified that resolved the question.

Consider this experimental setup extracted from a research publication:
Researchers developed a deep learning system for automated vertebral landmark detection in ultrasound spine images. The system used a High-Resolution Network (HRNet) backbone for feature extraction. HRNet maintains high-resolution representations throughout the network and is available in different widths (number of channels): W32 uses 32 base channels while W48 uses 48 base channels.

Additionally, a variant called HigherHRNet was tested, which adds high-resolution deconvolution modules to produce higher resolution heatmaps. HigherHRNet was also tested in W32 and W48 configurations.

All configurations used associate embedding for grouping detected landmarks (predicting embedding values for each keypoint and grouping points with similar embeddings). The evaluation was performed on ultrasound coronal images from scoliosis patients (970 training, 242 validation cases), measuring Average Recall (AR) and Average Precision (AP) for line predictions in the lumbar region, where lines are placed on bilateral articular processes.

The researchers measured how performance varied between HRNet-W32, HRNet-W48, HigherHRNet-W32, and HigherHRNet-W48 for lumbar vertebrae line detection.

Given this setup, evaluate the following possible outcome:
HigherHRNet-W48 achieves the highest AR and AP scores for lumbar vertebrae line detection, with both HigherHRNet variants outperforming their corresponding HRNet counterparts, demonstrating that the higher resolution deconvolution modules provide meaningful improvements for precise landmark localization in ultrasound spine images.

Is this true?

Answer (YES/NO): NO